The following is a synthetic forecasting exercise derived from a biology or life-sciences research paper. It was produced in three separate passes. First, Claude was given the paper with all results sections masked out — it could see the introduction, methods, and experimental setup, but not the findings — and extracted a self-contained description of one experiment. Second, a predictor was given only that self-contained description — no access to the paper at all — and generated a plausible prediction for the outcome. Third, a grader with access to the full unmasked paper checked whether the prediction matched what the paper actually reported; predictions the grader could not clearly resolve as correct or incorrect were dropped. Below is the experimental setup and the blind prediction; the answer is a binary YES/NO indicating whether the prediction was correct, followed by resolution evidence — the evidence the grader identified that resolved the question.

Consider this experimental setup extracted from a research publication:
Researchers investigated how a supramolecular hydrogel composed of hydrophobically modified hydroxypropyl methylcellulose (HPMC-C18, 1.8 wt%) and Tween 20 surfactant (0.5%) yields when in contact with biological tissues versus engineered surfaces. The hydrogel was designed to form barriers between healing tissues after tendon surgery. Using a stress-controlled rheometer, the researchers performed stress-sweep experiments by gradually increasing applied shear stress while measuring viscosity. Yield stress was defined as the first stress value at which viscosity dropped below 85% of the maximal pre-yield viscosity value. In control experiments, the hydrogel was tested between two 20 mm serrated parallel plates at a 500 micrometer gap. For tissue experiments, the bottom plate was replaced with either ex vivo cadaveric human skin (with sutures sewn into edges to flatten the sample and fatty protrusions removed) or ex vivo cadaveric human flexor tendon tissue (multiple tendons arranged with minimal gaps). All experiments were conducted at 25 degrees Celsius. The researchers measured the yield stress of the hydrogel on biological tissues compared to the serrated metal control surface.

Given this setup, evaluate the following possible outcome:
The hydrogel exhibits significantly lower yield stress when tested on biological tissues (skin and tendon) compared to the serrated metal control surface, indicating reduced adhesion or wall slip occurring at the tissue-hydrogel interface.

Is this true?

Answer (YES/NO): NO